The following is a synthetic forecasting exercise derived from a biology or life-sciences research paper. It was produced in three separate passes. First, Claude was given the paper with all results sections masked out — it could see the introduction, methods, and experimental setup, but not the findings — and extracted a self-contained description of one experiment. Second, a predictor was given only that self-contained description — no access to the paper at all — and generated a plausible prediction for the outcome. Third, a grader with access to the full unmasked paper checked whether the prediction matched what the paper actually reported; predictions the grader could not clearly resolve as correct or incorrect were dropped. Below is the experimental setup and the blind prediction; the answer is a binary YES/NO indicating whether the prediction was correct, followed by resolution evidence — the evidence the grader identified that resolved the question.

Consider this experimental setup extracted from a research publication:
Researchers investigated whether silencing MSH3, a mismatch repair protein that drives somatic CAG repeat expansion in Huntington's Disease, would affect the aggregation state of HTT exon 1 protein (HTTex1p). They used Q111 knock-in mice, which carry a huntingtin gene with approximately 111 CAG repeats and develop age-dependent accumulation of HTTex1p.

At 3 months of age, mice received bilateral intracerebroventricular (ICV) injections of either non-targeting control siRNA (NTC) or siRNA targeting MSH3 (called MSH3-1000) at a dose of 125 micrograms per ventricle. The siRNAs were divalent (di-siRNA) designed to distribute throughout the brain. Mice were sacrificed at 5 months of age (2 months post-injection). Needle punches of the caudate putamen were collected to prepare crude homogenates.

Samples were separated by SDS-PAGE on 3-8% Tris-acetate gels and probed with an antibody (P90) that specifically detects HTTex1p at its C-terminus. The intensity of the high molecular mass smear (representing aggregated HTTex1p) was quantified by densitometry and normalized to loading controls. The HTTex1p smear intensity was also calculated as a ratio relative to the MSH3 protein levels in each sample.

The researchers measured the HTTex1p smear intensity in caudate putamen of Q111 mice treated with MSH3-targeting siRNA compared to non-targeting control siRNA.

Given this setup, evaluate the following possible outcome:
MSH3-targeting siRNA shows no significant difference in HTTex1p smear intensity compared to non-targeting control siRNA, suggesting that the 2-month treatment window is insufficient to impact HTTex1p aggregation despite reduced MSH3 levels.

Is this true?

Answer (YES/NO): NO